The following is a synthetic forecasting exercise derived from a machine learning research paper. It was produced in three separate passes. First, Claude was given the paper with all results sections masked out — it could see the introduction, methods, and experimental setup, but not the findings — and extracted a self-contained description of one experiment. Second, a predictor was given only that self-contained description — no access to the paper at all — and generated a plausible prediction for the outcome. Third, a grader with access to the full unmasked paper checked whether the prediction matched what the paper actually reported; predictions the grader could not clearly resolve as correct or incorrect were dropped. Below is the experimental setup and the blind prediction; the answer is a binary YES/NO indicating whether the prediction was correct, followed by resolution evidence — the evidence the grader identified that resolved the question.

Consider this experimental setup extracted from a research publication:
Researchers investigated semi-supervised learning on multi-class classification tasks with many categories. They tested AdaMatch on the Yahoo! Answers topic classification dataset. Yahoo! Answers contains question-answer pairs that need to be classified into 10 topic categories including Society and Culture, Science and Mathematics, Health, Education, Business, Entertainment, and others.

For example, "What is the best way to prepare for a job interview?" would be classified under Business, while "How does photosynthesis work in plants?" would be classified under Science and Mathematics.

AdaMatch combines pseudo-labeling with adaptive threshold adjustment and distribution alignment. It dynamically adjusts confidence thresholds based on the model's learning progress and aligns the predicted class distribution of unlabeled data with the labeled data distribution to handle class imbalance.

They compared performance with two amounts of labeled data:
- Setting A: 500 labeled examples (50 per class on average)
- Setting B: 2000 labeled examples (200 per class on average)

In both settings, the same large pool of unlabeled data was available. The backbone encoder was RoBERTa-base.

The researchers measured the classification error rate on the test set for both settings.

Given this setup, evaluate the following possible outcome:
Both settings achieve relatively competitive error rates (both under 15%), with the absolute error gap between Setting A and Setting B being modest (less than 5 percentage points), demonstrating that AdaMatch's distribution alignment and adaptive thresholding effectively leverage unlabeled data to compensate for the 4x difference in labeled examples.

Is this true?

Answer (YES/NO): NO